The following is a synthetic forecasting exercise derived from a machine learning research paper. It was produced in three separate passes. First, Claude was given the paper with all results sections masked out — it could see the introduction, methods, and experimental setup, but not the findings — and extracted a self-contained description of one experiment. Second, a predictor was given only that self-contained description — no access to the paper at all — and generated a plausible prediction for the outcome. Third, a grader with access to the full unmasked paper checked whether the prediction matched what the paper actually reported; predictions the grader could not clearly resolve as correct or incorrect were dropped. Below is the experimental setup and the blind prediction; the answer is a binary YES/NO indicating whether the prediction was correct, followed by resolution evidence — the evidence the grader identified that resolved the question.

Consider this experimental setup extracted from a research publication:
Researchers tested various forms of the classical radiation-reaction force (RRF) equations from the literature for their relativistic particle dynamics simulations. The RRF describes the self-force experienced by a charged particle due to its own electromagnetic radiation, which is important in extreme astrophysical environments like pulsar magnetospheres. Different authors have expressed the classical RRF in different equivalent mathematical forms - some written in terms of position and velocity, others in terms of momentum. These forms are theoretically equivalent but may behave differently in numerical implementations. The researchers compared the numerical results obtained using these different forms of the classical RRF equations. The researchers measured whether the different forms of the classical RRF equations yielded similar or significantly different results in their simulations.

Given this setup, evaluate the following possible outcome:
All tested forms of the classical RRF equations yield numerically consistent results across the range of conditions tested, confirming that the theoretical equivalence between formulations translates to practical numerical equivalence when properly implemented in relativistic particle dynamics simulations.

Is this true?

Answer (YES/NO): YES